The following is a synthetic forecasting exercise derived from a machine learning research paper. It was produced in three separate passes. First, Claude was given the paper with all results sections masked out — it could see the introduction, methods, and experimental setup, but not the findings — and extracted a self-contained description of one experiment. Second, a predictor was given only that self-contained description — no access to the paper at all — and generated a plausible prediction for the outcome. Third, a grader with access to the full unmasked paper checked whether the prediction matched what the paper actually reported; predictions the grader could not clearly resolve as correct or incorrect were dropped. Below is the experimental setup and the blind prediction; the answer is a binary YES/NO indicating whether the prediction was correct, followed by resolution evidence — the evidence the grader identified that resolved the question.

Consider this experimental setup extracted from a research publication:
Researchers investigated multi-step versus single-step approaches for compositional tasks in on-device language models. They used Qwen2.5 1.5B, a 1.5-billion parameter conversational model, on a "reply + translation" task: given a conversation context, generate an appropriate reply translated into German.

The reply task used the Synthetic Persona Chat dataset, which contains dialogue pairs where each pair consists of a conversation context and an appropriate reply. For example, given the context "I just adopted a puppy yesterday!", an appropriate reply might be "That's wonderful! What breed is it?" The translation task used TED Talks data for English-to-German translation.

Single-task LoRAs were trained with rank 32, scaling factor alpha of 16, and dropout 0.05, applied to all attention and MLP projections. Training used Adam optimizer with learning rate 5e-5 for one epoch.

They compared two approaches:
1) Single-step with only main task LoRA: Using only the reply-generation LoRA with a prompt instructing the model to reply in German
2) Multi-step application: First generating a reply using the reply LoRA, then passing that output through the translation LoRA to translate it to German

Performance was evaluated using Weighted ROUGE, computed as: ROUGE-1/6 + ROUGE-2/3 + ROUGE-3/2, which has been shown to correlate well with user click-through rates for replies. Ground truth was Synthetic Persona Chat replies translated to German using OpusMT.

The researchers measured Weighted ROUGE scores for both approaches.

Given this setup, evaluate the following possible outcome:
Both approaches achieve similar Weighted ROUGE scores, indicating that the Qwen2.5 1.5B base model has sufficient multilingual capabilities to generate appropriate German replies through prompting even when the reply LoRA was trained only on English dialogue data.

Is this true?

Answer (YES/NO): NO